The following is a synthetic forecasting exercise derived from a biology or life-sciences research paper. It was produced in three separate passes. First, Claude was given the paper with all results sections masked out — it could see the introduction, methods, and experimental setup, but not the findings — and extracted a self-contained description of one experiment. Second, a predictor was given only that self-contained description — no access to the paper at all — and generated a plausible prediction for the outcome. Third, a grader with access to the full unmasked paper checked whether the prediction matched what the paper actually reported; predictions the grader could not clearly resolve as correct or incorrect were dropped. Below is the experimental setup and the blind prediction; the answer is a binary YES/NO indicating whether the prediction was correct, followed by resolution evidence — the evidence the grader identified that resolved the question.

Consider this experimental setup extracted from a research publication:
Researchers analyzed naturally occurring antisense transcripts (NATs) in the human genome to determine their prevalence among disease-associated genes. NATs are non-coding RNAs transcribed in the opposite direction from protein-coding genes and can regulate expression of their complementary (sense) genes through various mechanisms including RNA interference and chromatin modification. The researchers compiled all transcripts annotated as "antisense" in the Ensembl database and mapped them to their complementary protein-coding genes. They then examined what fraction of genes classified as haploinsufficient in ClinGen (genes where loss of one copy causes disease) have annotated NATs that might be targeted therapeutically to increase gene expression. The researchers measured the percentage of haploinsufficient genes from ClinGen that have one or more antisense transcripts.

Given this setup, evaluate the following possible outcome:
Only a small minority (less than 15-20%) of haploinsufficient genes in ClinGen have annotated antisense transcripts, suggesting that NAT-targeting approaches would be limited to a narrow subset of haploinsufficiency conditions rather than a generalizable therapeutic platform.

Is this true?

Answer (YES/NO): NO